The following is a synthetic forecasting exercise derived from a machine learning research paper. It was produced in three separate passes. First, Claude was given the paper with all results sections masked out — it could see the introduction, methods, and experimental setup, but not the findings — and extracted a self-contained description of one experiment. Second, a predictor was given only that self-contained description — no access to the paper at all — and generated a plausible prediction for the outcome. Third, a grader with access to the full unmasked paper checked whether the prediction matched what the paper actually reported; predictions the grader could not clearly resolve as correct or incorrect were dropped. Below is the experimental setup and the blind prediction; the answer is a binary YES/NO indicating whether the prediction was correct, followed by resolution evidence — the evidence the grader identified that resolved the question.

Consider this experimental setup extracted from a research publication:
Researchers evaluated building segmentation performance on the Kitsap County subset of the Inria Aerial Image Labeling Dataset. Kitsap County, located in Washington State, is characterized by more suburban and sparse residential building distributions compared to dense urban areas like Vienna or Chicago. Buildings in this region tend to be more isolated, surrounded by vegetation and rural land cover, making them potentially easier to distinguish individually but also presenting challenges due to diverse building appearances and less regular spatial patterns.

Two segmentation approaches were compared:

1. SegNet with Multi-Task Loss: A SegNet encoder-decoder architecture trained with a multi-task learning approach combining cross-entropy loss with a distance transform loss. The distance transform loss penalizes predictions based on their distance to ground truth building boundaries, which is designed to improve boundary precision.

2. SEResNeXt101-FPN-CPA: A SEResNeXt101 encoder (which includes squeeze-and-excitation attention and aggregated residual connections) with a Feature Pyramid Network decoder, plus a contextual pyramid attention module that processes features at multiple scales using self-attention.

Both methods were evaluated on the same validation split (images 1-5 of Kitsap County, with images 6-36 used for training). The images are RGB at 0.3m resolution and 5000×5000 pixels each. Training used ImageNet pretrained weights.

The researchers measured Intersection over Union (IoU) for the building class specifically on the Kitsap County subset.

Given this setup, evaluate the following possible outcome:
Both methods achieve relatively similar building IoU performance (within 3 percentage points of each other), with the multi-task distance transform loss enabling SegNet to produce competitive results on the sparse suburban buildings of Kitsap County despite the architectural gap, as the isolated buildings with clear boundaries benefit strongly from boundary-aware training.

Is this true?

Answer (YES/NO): YES